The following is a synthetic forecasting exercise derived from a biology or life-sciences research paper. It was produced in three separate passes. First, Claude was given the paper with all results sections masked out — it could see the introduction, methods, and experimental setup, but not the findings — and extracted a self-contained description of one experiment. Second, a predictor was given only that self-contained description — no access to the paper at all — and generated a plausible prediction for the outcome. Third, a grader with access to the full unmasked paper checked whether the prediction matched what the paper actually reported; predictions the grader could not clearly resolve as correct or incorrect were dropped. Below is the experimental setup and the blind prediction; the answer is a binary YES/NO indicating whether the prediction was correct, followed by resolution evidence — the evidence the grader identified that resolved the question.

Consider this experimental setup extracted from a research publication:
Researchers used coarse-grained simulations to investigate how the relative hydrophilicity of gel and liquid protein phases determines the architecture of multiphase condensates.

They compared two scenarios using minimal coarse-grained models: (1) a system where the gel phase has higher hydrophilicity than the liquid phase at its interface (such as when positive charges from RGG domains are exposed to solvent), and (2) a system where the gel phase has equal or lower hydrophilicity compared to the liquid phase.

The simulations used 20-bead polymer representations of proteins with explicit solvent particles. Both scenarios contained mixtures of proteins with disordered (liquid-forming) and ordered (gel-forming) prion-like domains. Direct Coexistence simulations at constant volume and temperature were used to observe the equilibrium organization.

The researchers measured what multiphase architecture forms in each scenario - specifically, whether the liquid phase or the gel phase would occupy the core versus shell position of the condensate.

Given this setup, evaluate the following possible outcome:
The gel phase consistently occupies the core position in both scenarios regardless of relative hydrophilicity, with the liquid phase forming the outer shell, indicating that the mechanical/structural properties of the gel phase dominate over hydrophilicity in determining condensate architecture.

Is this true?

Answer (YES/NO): NO